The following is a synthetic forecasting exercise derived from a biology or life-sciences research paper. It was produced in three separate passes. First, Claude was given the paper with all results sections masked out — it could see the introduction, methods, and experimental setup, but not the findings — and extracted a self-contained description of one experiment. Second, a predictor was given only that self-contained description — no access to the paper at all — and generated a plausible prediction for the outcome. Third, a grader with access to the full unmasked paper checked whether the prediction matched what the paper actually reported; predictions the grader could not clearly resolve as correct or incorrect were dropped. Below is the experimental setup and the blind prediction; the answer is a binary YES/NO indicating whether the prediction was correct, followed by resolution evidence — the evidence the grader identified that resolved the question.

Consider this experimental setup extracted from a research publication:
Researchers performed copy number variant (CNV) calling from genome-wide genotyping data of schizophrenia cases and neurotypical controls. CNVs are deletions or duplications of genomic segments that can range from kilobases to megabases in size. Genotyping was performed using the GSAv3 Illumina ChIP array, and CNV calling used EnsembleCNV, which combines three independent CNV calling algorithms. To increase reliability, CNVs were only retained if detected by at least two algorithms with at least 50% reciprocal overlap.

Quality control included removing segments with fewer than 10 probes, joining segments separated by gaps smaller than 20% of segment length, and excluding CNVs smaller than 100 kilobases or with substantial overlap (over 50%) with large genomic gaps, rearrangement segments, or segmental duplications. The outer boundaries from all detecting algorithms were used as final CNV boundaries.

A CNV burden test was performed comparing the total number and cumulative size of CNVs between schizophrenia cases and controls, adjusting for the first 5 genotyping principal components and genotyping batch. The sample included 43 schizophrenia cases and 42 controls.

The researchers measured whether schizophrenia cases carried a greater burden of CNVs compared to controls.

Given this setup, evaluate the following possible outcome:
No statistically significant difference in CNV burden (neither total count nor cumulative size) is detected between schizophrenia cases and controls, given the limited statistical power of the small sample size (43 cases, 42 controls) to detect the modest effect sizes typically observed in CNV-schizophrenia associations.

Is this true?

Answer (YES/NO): YES